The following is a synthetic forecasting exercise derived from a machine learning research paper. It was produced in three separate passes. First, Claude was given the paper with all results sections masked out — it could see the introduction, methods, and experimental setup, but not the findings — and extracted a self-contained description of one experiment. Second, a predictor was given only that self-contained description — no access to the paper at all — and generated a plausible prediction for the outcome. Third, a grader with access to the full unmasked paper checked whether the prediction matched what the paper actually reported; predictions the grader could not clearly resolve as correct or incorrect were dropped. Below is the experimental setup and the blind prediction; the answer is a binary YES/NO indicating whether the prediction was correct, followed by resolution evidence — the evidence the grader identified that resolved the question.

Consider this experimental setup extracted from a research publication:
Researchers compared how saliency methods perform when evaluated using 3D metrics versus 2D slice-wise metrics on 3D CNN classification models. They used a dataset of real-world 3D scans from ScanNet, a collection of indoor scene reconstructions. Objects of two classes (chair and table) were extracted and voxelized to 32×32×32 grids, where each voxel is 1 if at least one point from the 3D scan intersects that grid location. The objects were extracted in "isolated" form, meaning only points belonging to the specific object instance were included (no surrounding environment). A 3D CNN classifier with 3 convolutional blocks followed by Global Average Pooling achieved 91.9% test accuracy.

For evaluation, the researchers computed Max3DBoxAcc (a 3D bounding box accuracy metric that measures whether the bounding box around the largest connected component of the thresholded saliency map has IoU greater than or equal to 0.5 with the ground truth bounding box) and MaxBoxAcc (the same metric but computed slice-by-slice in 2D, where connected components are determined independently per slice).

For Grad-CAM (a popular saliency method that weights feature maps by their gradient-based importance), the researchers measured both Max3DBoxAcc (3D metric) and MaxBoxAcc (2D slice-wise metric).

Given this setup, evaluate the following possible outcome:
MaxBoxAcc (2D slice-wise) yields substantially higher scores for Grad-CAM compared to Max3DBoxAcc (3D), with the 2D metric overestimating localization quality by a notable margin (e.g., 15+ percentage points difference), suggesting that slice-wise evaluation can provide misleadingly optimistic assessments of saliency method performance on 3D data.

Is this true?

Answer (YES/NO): NO